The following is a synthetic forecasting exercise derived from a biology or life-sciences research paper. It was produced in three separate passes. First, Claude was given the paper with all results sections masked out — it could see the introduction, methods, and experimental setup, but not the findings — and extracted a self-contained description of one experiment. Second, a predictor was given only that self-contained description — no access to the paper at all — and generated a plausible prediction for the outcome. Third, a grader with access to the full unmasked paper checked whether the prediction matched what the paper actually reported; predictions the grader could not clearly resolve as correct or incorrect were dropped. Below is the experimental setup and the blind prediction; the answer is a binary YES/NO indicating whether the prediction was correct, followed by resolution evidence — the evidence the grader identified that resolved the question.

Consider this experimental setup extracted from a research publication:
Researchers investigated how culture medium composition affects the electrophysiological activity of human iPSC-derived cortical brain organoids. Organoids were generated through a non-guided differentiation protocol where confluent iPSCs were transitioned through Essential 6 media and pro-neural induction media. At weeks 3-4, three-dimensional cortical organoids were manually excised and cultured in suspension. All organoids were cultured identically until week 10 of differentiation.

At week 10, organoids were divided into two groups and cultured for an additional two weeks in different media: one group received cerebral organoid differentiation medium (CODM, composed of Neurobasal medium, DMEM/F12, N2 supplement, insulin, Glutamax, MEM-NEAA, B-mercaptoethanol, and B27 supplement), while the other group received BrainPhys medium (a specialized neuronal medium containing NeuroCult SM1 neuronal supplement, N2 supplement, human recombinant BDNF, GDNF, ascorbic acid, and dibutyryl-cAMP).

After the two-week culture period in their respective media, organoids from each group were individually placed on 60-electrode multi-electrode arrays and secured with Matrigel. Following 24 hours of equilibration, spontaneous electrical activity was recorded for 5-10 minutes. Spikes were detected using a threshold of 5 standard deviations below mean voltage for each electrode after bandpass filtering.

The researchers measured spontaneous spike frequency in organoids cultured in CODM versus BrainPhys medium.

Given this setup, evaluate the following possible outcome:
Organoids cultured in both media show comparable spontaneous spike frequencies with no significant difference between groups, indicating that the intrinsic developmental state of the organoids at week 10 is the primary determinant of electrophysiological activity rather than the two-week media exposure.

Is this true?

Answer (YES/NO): NO